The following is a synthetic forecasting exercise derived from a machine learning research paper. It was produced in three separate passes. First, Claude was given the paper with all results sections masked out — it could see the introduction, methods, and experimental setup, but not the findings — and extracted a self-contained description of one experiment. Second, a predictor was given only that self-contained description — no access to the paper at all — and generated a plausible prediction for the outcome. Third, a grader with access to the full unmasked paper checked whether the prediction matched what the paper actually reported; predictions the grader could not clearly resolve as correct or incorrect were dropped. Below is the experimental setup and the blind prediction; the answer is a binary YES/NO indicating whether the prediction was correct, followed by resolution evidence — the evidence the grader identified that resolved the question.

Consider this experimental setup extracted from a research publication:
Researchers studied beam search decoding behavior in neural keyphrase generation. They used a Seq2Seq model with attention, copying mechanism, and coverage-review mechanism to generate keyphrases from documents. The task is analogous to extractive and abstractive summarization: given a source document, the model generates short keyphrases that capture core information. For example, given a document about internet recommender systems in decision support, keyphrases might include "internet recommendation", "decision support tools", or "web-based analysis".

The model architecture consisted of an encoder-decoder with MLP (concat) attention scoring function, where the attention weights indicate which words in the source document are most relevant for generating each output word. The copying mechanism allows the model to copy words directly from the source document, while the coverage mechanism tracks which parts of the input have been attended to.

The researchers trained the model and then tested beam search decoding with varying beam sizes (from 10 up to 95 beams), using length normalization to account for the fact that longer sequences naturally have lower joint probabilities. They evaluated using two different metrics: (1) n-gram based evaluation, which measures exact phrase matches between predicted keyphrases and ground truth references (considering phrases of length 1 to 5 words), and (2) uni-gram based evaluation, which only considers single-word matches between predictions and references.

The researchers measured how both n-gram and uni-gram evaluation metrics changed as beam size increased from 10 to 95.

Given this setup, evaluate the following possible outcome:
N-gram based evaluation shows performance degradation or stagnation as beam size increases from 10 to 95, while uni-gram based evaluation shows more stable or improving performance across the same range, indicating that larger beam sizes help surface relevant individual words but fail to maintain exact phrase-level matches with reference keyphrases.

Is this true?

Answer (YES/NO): YES